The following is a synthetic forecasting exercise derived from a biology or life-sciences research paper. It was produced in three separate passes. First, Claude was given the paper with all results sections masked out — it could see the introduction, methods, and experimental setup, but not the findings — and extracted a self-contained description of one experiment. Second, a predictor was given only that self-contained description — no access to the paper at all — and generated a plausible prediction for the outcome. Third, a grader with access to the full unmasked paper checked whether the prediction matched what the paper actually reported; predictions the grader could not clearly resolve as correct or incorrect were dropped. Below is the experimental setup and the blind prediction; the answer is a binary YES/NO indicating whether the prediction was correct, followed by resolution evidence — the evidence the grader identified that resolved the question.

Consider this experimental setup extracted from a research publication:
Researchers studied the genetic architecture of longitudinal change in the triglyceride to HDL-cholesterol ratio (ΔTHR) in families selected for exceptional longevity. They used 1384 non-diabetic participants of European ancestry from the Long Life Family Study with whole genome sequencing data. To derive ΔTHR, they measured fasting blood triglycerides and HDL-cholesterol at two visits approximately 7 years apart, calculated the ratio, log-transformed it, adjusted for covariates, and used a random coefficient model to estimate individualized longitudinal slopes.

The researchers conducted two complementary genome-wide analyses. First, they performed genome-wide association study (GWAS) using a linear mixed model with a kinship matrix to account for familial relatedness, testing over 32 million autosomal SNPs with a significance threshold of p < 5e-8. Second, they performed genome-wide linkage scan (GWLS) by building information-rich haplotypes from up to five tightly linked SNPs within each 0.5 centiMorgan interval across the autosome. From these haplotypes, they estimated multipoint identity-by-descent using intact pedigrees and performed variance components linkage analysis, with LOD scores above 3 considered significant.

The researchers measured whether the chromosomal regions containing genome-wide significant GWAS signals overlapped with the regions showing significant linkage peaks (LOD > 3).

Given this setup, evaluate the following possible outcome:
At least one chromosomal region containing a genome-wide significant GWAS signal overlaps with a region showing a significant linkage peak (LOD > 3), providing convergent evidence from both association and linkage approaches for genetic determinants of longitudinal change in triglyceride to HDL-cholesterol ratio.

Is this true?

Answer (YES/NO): NO